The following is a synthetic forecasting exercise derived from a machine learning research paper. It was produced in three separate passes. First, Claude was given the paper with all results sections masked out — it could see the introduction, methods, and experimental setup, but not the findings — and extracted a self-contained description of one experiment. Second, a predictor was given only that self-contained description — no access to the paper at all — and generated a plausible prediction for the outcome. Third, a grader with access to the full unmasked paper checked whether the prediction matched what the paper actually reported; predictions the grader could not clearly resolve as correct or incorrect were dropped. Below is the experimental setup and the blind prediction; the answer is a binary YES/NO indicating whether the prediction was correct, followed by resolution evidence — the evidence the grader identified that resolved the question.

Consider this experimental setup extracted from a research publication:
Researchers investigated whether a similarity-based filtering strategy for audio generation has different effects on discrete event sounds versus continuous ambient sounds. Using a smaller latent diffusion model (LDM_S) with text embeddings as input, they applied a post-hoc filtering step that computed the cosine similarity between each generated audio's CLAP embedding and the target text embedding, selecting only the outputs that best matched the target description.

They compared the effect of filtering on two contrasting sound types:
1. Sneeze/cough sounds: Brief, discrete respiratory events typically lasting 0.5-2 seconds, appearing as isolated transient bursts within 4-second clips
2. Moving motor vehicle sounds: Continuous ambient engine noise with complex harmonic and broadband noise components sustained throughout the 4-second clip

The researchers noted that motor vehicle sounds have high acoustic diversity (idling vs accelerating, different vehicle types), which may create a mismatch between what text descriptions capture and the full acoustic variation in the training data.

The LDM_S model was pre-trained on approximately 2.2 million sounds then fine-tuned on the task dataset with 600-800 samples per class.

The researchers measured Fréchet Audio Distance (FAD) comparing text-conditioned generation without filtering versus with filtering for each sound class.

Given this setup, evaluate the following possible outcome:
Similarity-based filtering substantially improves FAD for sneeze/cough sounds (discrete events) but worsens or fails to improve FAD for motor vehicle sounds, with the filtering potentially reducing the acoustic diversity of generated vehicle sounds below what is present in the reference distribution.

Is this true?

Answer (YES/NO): NO